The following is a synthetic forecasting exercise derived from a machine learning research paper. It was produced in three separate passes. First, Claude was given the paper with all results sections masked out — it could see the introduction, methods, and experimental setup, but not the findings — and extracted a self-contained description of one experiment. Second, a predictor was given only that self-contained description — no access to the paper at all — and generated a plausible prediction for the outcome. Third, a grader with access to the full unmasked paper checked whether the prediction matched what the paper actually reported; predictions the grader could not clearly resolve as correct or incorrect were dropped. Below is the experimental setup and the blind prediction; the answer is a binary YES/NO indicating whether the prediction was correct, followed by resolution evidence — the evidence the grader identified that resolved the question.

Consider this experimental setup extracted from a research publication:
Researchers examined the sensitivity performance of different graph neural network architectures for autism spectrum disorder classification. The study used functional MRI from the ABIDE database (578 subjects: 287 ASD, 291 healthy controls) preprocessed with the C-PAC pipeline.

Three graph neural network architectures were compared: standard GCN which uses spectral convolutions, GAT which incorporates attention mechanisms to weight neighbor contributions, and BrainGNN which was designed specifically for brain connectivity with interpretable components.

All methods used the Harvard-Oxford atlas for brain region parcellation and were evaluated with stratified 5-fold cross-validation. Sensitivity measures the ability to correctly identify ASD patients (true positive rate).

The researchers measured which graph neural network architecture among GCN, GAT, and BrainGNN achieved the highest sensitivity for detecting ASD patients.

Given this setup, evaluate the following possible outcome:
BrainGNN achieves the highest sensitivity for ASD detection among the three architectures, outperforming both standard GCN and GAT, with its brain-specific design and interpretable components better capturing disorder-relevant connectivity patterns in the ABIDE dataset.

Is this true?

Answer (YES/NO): YES